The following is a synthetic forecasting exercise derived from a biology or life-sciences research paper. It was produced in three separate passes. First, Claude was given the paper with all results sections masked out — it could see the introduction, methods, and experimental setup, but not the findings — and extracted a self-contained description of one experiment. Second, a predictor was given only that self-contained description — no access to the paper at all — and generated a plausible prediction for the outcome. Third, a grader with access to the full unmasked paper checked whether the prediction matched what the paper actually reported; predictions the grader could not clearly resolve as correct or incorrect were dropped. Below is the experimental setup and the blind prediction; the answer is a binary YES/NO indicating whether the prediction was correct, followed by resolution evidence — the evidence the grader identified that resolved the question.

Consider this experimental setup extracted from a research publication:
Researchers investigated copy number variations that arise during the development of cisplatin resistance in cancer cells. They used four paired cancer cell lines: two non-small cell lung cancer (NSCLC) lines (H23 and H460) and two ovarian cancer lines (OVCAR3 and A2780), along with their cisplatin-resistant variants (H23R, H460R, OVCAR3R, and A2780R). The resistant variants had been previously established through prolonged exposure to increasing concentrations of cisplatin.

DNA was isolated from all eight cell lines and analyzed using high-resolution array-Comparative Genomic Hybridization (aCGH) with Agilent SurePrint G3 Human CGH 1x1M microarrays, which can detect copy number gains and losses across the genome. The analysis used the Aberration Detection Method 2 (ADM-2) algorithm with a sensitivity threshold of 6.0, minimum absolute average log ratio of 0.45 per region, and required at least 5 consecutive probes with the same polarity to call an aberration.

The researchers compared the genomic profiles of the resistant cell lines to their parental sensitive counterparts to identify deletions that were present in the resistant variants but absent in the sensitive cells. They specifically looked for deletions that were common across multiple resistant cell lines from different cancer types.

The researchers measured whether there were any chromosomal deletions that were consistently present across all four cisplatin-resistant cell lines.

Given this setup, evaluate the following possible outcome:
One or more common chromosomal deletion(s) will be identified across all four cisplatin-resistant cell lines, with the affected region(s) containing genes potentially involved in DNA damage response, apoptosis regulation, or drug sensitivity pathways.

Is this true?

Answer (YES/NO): NO